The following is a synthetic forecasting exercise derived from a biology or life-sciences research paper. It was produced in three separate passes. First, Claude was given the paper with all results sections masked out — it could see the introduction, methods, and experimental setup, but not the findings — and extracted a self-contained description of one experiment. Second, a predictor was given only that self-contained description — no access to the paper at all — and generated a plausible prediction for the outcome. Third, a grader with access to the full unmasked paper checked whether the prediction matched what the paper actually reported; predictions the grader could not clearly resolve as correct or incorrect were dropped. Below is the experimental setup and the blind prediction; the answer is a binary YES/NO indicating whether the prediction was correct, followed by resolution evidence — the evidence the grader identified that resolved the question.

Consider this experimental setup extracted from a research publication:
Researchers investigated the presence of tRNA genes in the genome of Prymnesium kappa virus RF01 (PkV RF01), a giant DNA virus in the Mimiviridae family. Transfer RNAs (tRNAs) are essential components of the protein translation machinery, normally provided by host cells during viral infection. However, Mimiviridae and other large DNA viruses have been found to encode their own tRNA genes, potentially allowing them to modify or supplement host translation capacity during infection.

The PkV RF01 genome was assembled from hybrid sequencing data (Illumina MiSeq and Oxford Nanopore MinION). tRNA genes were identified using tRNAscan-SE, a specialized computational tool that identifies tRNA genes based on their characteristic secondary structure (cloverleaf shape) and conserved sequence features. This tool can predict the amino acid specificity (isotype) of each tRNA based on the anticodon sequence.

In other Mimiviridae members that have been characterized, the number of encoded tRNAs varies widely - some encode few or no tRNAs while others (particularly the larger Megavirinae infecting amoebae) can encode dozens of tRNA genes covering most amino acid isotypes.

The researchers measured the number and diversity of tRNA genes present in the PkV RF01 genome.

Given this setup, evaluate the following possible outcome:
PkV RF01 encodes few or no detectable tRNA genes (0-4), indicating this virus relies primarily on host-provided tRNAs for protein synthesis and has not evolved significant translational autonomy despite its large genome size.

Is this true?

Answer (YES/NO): NO